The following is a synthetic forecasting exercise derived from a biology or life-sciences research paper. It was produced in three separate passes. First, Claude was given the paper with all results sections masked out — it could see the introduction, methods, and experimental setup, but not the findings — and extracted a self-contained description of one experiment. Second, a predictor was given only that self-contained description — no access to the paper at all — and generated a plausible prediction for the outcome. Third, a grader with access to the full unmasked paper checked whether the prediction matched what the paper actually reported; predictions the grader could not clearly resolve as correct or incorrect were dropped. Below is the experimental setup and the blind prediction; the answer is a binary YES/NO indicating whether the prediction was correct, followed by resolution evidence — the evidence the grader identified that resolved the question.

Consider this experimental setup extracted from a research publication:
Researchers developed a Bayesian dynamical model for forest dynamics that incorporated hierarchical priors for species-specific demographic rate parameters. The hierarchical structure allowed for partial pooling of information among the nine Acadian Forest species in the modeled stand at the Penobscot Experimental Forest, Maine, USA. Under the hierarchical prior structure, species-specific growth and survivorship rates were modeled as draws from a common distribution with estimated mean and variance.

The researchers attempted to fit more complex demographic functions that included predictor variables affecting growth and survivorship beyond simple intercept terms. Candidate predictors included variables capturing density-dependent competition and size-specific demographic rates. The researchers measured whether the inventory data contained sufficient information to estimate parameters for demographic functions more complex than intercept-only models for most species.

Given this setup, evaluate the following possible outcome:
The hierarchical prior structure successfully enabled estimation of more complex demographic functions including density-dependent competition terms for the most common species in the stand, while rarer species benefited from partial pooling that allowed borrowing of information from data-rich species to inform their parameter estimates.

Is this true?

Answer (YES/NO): NO